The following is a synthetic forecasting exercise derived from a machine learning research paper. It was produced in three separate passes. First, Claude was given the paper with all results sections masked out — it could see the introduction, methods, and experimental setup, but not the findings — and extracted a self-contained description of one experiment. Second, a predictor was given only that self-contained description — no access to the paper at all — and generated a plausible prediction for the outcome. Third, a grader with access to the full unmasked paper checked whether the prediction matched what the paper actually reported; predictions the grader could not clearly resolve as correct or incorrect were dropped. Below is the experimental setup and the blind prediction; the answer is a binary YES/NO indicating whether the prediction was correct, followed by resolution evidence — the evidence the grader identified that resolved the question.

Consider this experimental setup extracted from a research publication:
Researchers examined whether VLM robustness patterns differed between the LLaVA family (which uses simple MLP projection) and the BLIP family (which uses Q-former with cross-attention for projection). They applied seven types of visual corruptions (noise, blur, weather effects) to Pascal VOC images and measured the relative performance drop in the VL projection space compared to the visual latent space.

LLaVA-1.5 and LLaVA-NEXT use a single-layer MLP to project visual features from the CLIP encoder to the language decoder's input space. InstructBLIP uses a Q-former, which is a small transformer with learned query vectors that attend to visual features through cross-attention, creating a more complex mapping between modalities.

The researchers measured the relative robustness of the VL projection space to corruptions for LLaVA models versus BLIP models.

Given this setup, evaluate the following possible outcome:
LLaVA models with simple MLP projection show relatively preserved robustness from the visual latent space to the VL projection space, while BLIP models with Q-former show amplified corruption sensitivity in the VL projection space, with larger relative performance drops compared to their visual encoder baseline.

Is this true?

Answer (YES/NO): NO